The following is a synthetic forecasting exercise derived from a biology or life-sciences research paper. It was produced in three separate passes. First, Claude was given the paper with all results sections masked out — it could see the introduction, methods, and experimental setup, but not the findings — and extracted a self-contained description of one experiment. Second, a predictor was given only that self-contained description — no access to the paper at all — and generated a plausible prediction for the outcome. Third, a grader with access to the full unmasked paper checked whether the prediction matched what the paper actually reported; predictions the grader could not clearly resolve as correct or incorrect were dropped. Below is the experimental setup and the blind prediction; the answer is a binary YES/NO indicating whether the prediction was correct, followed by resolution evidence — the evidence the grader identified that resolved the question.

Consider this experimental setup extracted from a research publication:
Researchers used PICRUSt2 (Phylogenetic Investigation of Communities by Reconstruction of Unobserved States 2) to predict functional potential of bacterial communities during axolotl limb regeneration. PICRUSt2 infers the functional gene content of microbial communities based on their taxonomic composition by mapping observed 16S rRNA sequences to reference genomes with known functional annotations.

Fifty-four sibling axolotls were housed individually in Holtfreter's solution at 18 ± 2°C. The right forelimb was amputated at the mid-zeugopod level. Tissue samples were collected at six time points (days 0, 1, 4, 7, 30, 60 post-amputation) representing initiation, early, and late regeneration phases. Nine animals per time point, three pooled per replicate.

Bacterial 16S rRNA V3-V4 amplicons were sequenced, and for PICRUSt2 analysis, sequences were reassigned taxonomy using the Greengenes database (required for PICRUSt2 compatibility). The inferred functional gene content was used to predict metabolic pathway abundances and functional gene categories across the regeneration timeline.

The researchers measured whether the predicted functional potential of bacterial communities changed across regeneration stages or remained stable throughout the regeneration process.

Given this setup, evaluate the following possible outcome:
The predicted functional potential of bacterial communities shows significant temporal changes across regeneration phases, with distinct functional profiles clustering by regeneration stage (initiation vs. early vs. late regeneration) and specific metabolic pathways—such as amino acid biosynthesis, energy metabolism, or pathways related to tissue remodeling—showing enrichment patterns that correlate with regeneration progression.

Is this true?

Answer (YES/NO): YES